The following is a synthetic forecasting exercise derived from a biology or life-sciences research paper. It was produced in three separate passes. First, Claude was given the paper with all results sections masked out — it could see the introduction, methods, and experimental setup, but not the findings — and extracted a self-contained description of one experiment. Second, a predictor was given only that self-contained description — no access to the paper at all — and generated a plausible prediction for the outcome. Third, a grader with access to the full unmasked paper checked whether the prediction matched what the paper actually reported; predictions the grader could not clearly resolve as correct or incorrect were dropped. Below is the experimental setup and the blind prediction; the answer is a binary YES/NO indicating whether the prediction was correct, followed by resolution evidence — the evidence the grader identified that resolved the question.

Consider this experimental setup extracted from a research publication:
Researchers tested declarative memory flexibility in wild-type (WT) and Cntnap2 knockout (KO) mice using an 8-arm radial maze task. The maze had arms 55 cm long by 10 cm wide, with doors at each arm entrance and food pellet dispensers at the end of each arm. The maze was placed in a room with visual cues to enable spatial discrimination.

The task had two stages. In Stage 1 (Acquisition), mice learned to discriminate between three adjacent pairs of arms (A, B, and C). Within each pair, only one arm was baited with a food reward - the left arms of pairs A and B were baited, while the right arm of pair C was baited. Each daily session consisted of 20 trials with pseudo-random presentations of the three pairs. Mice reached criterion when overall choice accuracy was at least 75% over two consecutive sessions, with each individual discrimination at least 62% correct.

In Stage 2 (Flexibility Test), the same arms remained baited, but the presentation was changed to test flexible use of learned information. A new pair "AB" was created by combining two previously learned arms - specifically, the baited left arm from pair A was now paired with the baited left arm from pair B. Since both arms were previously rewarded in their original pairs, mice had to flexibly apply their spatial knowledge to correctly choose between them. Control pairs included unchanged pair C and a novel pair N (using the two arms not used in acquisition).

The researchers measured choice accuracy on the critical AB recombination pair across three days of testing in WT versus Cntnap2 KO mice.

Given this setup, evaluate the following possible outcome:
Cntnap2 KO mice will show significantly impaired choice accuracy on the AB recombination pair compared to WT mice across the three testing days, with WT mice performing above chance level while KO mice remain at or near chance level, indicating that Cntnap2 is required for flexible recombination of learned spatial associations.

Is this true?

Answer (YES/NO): YES